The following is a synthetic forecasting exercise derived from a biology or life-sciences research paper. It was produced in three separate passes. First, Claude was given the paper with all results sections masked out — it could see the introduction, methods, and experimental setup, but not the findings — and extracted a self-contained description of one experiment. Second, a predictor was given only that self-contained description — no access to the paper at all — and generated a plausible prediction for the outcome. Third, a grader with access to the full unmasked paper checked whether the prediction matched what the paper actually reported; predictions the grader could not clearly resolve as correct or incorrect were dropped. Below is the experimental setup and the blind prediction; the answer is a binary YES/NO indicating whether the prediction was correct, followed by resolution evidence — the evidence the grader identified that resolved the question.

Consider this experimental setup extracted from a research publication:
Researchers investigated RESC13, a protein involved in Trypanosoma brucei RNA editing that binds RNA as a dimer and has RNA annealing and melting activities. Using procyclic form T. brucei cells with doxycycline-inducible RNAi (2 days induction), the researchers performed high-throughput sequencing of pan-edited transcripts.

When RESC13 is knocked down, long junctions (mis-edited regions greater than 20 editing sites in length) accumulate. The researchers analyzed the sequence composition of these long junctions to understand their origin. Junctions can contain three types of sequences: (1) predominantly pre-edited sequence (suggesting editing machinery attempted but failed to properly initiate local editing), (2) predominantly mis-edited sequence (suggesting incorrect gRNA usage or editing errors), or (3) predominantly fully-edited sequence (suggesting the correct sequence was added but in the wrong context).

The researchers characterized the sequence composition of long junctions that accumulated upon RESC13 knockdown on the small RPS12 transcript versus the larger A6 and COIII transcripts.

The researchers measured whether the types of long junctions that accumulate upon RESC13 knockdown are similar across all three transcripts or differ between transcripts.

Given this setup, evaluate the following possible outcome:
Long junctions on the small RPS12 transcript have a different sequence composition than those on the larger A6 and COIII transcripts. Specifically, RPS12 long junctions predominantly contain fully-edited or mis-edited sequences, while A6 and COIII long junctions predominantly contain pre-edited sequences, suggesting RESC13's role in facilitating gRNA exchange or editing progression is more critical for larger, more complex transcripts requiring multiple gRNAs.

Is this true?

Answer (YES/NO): NO